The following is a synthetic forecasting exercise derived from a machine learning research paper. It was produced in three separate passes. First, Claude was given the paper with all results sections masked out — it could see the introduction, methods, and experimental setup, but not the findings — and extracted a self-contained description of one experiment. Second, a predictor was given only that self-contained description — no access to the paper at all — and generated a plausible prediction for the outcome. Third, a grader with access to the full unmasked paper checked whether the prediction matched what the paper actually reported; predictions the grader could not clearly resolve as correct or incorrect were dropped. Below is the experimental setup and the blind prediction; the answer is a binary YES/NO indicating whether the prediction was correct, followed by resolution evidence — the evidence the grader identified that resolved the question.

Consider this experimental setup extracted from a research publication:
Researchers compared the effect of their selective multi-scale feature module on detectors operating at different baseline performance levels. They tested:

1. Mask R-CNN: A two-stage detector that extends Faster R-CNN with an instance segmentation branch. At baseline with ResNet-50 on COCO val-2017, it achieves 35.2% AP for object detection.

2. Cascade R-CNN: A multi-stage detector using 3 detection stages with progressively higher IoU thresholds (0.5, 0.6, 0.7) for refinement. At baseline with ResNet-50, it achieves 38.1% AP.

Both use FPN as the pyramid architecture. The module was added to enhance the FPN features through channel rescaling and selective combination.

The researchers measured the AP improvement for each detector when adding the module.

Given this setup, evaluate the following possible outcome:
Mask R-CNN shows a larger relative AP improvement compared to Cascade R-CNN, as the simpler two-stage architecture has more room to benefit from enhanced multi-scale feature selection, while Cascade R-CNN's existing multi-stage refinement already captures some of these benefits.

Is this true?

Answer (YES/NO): NO